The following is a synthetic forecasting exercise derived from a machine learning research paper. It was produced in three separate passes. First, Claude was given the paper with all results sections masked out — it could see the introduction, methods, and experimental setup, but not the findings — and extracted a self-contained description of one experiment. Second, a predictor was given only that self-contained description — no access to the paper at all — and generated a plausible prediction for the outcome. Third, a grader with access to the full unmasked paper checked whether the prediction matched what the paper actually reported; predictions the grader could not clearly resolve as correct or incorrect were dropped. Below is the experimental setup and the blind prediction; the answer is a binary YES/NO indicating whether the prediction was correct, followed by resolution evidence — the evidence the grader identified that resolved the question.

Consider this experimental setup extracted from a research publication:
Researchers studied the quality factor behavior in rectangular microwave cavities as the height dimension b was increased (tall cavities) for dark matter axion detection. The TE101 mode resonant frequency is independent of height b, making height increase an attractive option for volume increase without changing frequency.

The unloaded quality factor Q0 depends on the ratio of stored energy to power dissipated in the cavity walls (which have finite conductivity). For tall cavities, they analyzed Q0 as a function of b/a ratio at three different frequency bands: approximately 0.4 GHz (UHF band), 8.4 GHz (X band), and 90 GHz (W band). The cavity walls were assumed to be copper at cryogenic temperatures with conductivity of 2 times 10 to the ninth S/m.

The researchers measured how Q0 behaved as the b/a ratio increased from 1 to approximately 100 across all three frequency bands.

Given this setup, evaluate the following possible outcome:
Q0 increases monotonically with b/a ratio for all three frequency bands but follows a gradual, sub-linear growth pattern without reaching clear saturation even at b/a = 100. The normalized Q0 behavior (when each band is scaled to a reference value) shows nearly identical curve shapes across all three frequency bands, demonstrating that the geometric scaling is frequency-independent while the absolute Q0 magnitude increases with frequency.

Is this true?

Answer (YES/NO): NO